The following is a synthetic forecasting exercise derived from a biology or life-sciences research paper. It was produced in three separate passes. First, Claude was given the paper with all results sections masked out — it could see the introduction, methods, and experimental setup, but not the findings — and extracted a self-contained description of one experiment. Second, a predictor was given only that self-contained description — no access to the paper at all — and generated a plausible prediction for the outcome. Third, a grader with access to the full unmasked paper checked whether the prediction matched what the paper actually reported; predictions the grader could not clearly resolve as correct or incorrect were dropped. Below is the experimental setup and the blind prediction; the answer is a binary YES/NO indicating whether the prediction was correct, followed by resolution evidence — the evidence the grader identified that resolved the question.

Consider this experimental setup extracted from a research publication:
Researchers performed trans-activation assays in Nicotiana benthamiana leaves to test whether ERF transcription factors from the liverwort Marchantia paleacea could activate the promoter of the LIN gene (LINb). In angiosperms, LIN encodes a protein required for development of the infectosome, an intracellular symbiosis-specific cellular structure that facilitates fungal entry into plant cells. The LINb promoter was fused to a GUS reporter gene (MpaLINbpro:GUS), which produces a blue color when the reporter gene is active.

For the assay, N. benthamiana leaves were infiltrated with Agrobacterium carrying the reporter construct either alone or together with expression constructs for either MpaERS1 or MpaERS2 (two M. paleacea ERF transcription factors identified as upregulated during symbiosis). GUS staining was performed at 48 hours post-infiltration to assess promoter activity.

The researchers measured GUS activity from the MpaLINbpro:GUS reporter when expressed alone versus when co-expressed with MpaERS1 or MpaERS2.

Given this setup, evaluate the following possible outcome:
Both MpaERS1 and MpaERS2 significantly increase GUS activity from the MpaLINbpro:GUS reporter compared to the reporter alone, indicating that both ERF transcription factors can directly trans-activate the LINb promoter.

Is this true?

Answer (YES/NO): YES